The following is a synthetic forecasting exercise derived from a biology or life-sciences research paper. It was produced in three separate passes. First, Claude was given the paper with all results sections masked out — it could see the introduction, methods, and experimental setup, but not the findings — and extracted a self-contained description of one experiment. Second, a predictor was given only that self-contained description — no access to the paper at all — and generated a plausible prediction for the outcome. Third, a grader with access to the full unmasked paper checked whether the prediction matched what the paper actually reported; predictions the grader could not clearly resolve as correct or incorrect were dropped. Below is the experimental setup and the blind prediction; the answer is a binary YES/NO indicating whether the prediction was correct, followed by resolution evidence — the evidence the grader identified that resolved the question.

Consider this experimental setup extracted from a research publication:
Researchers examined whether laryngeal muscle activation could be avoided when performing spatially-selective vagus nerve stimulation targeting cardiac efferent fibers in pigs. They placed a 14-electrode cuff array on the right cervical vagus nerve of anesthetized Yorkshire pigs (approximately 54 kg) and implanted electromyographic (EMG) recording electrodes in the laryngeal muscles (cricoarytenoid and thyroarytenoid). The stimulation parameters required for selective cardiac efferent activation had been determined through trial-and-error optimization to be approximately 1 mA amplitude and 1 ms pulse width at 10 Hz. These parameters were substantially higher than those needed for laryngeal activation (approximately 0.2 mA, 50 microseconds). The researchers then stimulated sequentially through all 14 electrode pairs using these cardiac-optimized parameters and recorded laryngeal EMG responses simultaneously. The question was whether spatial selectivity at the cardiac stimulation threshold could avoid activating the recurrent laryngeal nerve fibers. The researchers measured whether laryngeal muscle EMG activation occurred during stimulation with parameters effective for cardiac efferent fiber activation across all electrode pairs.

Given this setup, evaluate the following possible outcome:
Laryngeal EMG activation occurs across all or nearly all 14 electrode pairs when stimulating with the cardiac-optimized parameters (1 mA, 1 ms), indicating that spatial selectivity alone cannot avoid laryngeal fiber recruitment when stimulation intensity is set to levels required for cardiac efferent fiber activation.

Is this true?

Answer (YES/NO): YES